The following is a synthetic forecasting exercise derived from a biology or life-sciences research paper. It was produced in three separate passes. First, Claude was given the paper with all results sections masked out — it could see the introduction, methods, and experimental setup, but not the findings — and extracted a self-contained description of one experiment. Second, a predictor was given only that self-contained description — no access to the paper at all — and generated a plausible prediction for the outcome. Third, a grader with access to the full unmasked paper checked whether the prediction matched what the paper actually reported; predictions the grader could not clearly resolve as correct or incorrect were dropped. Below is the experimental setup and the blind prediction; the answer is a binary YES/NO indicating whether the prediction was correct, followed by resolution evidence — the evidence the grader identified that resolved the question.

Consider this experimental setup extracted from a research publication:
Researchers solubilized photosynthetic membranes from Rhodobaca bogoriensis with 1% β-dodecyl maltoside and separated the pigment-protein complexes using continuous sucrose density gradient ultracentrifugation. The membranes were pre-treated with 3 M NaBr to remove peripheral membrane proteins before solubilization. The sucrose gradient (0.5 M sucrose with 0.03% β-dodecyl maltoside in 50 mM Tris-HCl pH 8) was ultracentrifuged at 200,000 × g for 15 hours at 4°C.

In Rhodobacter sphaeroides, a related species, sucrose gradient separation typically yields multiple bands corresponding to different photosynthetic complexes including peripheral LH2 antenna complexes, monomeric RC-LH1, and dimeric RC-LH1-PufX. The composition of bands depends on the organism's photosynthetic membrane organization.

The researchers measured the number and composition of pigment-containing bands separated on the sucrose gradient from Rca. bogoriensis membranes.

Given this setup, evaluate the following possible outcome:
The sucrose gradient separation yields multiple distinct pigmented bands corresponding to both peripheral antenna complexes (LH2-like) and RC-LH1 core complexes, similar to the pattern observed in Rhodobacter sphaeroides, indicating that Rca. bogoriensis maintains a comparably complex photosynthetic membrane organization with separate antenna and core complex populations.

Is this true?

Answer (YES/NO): NO